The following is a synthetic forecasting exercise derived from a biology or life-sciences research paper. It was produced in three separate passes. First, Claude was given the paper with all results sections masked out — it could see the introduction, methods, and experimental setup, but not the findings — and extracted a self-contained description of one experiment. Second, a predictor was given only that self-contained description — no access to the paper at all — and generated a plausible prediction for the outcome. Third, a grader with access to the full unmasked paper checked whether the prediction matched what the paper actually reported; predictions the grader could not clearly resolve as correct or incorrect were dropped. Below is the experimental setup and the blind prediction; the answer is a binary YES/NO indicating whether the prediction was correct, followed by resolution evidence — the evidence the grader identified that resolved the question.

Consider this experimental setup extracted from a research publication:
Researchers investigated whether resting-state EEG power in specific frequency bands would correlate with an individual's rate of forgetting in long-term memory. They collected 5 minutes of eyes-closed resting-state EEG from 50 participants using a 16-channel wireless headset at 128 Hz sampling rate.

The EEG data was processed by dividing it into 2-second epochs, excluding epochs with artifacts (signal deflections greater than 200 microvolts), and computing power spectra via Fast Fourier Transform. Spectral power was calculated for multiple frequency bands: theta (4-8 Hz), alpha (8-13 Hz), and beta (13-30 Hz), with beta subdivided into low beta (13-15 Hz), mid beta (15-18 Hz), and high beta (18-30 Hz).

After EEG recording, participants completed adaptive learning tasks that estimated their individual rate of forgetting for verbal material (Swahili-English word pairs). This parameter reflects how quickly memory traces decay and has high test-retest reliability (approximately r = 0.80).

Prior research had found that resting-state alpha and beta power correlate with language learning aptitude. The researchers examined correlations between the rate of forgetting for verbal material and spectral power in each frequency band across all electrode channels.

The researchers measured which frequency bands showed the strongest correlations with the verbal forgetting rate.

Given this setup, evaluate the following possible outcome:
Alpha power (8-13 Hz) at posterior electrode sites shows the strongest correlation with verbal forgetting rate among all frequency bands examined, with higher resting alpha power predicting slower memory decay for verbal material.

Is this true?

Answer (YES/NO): NO